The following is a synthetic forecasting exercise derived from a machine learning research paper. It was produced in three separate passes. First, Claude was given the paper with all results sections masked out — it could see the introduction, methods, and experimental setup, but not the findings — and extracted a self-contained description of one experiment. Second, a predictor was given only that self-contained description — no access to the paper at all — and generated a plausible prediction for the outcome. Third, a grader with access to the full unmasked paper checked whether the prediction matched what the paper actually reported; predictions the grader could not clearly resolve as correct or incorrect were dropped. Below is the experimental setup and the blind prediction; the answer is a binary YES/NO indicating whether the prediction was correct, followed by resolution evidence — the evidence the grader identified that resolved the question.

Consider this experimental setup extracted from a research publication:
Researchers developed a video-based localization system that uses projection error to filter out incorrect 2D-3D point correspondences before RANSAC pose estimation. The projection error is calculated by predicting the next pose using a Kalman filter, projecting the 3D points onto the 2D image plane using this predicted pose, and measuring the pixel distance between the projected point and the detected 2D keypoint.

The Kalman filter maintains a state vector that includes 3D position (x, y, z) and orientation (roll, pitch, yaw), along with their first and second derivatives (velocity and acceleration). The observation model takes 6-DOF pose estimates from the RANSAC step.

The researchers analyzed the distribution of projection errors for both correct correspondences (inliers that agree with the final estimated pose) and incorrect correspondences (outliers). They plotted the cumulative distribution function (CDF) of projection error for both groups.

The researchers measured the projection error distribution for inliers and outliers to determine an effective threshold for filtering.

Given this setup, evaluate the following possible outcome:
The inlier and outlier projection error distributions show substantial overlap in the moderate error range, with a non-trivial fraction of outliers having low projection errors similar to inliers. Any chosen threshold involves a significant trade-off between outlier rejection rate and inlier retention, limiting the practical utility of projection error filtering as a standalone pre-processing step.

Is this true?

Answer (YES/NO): NO